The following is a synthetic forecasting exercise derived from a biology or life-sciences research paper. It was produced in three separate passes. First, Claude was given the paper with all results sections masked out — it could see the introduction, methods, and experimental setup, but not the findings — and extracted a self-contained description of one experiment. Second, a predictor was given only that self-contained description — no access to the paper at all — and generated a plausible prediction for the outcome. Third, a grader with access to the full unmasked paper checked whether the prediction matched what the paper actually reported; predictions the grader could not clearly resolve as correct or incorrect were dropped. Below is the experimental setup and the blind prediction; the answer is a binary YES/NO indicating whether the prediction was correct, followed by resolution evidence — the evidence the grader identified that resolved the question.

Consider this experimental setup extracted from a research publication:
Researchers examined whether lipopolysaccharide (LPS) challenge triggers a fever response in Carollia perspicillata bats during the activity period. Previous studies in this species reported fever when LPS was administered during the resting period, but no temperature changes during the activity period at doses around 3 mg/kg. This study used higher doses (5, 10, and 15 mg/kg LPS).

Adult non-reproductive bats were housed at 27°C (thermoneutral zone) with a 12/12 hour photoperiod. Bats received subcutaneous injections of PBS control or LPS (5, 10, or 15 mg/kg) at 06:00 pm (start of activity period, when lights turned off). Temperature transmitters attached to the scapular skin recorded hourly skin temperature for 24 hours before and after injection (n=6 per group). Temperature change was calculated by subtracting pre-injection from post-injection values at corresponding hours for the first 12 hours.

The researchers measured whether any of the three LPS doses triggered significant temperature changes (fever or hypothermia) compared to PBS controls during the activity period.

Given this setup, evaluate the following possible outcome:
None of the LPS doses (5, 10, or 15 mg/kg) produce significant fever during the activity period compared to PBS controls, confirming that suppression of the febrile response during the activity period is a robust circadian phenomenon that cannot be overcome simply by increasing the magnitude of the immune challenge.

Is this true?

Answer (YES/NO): NO